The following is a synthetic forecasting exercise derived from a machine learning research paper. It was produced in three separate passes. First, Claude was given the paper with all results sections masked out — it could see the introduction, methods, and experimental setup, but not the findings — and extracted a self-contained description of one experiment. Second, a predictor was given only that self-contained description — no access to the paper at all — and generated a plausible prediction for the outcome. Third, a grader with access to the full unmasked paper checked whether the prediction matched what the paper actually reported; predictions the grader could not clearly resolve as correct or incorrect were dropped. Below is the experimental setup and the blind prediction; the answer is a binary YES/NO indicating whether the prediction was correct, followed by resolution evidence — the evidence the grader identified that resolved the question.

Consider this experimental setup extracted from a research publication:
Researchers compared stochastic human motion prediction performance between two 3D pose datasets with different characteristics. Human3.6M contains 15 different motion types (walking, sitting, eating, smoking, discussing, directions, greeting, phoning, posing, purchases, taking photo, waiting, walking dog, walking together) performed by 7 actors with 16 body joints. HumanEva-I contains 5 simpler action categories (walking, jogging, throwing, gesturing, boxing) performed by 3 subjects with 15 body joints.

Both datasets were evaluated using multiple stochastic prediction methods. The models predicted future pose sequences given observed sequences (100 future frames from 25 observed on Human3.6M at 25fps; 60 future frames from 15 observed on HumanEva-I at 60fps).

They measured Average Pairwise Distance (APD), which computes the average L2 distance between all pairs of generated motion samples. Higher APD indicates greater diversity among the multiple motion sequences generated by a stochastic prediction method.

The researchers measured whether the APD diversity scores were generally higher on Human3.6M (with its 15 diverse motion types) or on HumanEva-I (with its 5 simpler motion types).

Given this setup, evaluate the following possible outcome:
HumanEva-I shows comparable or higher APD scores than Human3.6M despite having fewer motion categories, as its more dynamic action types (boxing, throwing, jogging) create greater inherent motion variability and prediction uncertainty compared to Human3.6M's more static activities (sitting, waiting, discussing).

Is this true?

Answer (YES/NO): NO